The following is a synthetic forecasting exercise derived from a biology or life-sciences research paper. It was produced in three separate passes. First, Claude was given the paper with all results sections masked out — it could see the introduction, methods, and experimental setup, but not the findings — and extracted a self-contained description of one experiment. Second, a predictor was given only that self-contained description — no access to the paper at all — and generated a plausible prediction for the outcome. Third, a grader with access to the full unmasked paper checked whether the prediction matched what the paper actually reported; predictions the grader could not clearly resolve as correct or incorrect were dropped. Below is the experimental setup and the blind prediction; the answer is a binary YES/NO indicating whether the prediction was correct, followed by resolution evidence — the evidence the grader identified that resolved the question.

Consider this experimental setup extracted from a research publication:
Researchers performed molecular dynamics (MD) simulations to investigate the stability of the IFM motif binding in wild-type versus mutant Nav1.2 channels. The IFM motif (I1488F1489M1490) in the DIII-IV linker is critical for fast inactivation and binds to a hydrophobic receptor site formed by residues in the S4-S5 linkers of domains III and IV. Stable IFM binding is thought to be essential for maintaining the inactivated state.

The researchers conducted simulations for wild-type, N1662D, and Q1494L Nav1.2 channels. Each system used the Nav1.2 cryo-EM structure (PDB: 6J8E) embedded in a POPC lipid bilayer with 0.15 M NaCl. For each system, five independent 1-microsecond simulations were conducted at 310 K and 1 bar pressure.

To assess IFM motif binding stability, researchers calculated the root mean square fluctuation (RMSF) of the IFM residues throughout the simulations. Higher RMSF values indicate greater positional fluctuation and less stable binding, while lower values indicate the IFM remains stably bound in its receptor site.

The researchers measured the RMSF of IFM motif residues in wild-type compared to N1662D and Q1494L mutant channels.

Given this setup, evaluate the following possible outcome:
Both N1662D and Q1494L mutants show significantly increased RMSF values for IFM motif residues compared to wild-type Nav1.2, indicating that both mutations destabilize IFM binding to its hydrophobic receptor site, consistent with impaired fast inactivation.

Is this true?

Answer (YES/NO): NO